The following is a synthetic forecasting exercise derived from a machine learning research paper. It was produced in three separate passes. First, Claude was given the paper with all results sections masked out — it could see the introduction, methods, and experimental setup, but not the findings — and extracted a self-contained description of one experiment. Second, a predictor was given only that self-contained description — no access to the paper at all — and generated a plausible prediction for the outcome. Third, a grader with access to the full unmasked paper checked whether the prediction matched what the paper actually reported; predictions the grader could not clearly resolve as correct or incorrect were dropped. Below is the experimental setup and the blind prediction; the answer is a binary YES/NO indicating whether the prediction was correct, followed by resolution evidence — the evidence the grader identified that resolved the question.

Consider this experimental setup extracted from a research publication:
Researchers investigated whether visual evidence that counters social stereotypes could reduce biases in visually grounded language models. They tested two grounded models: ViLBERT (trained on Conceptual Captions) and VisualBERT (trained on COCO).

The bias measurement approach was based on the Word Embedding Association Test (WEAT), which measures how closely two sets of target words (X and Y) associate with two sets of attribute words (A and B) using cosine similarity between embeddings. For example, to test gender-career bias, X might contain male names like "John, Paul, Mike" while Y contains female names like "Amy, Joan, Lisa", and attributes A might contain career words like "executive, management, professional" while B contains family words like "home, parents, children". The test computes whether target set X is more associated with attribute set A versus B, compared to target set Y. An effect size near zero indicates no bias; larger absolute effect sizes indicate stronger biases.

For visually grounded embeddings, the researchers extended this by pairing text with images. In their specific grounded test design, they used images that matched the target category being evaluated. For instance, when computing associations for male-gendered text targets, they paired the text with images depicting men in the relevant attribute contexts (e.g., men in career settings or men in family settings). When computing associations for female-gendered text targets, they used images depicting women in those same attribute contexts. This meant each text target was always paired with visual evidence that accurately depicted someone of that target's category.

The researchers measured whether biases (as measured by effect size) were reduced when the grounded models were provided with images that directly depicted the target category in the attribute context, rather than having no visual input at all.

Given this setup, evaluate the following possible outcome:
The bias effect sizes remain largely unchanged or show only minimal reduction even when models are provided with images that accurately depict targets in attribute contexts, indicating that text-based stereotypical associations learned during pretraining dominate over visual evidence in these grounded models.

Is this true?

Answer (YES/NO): YES